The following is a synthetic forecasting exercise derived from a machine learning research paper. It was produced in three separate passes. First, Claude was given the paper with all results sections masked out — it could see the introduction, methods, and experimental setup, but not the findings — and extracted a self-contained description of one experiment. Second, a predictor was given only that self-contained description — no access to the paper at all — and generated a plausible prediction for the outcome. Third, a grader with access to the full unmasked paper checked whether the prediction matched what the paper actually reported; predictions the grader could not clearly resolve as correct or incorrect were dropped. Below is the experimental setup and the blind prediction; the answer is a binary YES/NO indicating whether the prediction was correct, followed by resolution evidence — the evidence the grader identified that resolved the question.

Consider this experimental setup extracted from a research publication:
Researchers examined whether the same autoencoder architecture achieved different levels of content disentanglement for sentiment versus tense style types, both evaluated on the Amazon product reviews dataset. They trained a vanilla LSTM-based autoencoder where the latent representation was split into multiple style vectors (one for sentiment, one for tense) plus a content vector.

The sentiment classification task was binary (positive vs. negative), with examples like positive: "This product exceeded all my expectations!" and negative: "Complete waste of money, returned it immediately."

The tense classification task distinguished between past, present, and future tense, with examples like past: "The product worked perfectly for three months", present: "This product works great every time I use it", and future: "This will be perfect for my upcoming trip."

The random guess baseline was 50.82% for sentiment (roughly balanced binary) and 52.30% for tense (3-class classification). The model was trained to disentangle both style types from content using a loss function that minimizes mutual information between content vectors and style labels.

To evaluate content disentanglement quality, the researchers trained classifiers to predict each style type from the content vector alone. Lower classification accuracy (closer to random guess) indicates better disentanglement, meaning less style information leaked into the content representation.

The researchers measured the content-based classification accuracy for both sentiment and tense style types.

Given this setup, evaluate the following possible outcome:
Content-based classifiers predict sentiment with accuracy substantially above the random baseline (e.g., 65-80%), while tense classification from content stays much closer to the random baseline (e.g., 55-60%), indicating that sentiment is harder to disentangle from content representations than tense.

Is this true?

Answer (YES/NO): NO